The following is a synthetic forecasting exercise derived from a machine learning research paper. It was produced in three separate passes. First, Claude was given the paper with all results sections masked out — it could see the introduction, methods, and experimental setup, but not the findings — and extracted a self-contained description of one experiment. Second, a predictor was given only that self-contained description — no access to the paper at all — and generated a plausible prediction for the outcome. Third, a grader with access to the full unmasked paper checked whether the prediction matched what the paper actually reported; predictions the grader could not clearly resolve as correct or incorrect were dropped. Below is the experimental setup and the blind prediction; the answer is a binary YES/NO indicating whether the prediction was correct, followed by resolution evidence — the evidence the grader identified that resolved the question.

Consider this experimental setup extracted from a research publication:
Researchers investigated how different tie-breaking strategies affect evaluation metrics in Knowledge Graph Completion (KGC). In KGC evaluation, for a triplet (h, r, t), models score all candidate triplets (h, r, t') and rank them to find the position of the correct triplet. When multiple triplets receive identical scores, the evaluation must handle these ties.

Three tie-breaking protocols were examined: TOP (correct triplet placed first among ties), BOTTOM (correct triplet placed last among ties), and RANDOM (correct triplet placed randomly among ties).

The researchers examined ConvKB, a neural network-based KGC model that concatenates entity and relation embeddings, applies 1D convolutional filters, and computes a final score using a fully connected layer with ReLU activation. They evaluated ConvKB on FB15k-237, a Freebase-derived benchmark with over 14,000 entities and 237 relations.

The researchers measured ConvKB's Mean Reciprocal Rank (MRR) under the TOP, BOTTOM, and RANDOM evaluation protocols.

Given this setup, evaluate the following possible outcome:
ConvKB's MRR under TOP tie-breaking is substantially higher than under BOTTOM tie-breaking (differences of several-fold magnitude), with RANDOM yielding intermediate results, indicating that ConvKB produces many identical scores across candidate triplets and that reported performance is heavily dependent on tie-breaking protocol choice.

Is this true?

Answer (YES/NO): YES